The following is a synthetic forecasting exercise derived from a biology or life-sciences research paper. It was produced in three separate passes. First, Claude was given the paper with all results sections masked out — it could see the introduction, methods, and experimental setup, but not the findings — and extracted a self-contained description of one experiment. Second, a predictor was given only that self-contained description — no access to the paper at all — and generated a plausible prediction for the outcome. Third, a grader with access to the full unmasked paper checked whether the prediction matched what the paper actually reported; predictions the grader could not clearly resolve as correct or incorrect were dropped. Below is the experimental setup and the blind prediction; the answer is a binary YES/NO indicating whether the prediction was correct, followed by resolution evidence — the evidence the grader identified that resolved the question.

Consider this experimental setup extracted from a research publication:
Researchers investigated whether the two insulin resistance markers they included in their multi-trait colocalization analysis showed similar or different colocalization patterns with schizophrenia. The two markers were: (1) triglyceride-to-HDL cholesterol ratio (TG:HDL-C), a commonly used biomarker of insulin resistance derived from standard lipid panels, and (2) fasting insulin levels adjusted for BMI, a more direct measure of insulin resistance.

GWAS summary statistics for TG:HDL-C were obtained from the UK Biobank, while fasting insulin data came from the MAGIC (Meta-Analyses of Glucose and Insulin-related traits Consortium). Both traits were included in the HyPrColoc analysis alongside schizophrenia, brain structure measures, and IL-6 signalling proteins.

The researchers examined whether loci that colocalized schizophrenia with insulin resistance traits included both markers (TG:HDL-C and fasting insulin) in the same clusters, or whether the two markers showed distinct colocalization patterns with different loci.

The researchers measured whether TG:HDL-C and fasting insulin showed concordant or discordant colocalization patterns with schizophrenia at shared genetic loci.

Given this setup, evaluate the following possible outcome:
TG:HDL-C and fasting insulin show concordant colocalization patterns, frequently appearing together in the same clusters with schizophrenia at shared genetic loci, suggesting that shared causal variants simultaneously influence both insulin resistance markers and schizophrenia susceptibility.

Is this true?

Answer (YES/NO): NO